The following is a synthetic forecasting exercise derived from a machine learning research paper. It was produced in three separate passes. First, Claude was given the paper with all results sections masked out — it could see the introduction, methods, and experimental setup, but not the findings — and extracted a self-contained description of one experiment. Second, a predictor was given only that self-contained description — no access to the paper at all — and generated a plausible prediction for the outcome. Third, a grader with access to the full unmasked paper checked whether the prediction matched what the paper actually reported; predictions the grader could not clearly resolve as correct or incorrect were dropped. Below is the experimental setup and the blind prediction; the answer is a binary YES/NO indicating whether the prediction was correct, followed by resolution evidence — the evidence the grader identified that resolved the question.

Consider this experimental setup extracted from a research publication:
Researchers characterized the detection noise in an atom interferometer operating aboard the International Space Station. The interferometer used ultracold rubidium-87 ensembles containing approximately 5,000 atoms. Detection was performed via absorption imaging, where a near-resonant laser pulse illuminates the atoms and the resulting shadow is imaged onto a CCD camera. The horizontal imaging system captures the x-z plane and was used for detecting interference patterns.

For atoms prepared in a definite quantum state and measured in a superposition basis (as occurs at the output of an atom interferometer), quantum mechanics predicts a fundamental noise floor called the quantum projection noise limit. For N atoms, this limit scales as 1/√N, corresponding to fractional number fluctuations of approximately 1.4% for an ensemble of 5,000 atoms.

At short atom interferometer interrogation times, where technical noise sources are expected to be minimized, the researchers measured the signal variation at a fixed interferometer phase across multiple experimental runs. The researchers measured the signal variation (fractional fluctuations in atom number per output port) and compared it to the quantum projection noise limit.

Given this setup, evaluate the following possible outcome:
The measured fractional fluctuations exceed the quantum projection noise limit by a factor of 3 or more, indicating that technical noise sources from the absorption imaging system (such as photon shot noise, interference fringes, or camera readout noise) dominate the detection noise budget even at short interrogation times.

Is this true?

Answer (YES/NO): YES